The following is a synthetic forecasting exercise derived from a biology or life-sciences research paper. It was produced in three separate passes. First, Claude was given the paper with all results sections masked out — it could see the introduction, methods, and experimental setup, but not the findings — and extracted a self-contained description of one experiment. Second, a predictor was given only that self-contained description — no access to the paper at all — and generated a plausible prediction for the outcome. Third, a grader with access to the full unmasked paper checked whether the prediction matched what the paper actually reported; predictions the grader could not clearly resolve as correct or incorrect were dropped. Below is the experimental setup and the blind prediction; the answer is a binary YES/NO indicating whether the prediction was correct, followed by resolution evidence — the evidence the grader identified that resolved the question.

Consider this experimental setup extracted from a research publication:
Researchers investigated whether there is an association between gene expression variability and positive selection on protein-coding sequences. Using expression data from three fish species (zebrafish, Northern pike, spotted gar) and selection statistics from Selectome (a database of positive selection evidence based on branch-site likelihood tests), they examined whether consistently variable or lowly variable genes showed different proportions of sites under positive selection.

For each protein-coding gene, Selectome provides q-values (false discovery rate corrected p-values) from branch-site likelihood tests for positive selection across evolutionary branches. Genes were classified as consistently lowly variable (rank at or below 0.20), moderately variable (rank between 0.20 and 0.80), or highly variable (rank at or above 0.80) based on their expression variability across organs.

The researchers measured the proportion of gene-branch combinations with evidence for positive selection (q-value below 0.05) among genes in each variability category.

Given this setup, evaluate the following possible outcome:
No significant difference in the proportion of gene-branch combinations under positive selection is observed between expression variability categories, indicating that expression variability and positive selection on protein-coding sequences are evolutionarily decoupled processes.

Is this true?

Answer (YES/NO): NO